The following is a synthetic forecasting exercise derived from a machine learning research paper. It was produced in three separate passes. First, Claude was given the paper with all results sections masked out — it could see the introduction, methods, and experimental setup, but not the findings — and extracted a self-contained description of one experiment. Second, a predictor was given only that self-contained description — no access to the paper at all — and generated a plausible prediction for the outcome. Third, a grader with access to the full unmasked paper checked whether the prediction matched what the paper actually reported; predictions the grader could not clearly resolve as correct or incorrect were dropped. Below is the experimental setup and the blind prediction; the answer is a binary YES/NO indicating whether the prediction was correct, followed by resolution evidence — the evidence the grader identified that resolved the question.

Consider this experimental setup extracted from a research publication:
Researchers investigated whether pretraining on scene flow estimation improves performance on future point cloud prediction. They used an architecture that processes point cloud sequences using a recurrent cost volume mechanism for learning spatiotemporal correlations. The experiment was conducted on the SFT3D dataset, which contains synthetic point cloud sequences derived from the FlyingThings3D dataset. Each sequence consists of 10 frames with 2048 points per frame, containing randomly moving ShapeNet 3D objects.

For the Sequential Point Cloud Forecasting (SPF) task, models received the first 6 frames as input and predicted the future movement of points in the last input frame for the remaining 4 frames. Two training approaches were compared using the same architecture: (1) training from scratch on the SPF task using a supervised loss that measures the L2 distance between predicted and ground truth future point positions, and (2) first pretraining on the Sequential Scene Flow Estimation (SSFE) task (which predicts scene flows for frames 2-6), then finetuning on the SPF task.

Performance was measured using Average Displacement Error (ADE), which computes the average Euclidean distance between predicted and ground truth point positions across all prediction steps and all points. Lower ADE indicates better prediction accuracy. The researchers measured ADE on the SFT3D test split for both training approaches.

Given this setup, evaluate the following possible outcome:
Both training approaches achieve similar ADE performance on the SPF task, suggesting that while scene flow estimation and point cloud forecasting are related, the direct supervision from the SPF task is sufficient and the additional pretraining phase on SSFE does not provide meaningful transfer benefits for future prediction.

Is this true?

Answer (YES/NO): NO